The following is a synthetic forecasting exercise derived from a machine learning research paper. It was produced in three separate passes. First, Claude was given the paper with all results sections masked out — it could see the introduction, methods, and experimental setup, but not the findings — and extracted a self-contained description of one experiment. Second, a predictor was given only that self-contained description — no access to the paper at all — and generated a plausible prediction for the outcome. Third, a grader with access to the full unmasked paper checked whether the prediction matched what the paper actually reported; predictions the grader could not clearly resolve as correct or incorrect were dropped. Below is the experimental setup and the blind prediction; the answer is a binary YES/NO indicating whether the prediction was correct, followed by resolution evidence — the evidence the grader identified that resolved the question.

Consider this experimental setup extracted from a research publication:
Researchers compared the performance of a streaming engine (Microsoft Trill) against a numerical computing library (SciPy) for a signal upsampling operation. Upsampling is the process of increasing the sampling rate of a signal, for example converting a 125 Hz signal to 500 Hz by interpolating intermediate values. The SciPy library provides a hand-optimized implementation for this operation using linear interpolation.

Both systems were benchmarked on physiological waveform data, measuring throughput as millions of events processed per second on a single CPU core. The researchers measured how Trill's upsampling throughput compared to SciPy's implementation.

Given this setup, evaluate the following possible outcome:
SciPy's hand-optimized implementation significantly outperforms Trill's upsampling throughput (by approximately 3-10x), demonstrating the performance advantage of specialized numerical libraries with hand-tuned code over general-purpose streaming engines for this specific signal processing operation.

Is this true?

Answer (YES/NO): NO